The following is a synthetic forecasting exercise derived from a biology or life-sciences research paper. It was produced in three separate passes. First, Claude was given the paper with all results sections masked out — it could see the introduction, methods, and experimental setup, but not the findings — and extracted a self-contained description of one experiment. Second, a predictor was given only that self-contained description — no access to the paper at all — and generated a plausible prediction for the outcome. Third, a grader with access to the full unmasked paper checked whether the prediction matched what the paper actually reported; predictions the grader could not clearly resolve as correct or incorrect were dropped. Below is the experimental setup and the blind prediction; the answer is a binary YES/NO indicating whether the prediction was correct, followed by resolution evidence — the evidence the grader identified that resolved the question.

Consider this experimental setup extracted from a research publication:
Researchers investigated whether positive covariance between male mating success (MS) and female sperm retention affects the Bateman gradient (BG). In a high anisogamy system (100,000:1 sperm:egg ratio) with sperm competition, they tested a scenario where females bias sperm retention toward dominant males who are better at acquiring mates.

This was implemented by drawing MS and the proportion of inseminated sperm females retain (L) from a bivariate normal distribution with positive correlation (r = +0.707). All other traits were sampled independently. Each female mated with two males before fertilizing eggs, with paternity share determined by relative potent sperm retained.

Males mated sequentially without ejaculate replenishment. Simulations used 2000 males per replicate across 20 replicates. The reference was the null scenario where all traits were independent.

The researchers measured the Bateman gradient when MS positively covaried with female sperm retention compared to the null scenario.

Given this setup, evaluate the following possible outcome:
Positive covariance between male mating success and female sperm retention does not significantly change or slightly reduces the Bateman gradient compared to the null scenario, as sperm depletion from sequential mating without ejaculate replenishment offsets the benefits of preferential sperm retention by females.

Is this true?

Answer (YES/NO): NO